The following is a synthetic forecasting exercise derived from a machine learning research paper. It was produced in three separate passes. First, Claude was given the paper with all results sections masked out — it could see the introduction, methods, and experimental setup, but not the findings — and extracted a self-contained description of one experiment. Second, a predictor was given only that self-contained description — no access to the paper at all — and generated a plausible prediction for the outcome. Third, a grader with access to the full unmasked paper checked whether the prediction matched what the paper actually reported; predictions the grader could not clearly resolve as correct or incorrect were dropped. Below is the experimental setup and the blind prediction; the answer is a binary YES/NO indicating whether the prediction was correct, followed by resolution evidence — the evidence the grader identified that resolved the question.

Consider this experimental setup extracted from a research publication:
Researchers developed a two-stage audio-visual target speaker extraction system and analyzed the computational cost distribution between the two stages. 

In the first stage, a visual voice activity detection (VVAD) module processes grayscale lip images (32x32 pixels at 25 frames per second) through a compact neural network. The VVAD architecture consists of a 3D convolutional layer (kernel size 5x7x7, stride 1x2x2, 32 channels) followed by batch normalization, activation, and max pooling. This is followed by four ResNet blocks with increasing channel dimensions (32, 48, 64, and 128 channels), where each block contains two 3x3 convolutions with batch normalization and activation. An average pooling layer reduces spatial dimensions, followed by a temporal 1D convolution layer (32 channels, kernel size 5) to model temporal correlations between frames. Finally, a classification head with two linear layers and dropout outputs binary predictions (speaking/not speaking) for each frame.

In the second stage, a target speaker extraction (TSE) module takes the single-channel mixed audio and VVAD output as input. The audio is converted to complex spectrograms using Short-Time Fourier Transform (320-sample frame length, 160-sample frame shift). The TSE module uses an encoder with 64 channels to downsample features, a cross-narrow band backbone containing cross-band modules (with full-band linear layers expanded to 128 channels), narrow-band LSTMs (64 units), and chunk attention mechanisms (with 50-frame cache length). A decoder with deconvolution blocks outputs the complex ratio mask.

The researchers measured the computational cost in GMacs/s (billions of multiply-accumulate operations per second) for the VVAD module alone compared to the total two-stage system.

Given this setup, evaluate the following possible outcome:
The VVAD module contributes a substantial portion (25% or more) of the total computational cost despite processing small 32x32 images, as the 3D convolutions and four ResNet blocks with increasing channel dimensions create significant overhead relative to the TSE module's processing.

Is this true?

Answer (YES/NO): NO